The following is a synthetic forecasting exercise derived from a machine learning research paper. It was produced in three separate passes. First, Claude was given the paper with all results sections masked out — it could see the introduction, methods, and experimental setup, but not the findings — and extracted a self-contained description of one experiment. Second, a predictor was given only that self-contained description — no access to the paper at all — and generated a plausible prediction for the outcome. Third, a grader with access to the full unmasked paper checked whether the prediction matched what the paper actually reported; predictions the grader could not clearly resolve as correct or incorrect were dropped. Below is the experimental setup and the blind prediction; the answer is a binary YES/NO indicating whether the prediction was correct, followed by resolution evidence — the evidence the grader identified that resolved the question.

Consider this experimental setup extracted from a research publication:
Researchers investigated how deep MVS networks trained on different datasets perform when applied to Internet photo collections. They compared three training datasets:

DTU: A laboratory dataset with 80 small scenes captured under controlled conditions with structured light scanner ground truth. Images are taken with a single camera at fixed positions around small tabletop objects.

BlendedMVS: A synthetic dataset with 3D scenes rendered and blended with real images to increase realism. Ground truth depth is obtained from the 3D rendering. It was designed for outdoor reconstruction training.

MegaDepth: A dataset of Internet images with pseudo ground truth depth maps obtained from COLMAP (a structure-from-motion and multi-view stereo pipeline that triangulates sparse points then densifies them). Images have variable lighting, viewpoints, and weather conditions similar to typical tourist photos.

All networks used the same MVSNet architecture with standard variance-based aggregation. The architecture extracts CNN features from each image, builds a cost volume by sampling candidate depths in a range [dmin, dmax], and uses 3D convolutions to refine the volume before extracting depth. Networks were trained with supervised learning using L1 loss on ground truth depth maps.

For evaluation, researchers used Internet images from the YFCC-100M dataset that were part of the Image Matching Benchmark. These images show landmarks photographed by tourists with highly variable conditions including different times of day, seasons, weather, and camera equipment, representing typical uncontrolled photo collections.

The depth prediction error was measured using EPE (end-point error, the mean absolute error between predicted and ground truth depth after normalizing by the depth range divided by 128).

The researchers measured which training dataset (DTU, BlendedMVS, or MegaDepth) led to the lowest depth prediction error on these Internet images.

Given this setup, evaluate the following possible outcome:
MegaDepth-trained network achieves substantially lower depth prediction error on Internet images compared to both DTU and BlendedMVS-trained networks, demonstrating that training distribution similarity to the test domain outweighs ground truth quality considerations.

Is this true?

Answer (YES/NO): YES